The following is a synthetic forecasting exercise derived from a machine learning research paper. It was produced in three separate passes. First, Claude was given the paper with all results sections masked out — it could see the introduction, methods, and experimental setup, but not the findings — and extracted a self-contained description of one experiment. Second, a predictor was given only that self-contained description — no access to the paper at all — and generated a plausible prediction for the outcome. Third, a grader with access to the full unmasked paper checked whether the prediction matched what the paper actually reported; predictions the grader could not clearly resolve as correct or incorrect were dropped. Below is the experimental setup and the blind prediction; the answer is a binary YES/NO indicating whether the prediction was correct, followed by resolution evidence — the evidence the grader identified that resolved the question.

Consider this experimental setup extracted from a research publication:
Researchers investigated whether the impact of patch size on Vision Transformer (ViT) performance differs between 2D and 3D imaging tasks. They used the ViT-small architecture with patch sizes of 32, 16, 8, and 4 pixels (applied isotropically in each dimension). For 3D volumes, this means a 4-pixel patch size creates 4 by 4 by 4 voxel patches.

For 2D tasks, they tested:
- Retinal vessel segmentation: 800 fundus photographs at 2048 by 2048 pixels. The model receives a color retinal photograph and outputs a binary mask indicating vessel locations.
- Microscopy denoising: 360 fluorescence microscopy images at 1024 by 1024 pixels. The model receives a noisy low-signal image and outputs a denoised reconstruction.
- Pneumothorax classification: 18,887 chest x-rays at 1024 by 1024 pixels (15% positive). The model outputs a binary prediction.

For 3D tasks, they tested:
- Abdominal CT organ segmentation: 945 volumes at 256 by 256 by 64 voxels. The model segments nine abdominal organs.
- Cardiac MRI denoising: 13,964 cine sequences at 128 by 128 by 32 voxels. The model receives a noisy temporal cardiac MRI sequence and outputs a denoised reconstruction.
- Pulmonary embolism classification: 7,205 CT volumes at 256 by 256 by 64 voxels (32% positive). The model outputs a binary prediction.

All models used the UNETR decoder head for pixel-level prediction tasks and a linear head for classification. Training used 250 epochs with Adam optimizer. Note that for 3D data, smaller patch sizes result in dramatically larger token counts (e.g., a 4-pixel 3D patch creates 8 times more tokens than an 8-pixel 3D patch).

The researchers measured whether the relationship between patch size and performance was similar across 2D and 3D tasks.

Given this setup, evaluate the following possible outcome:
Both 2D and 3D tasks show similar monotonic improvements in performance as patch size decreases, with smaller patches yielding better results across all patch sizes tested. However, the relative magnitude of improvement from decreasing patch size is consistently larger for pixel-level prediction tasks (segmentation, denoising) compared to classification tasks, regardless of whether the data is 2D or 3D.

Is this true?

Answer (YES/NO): YES